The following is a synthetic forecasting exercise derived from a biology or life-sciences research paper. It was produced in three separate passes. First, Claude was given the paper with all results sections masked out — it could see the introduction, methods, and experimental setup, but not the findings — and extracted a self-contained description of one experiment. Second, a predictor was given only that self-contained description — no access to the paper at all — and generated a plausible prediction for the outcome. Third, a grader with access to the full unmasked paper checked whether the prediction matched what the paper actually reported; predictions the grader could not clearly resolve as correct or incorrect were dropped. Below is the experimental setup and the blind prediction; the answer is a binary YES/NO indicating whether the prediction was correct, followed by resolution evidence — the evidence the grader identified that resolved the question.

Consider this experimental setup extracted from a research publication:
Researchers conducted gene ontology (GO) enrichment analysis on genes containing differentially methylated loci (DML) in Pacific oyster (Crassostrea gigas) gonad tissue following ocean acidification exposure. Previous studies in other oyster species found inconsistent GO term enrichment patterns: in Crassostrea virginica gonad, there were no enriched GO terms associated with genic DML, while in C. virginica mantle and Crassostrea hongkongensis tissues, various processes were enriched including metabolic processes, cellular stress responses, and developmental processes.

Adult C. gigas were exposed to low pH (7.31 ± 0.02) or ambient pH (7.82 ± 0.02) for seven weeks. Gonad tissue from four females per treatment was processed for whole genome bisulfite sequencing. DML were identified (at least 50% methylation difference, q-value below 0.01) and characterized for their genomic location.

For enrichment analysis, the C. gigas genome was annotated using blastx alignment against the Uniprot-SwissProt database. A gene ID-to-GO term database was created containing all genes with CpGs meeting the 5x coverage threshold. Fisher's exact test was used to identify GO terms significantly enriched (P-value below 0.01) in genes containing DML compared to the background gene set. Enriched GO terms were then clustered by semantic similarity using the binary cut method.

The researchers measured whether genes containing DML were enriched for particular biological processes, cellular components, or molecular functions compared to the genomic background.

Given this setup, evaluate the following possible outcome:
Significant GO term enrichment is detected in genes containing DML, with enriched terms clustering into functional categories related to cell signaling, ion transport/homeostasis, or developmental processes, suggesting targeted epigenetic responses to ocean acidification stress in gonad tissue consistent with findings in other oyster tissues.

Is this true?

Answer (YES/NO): YES